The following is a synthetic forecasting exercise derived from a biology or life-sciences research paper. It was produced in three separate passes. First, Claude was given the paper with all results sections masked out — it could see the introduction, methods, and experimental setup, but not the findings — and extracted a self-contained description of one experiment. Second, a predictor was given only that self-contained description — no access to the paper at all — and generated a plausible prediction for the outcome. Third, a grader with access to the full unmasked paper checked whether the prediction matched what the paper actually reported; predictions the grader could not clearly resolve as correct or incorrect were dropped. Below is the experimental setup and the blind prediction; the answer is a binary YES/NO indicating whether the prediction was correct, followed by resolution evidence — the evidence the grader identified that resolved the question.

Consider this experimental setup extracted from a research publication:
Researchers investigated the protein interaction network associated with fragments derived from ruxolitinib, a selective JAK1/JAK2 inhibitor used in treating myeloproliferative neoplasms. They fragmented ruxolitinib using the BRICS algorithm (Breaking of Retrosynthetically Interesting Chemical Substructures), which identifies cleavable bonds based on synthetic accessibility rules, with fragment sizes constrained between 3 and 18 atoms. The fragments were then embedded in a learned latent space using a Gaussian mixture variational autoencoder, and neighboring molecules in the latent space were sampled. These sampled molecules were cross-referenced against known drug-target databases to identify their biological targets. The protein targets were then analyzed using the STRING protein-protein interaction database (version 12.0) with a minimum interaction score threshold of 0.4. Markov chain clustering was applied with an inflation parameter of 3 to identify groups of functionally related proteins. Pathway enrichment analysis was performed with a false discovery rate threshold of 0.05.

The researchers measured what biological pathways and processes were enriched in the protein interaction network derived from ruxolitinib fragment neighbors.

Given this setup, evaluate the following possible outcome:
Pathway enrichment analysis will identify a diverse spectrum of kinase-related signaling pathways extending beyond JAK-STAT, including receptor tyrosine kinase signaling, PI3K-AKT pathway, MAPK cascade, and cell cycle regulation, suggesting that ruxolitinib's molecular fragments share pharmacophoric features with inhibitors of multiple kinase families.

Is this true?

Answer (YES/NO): NO